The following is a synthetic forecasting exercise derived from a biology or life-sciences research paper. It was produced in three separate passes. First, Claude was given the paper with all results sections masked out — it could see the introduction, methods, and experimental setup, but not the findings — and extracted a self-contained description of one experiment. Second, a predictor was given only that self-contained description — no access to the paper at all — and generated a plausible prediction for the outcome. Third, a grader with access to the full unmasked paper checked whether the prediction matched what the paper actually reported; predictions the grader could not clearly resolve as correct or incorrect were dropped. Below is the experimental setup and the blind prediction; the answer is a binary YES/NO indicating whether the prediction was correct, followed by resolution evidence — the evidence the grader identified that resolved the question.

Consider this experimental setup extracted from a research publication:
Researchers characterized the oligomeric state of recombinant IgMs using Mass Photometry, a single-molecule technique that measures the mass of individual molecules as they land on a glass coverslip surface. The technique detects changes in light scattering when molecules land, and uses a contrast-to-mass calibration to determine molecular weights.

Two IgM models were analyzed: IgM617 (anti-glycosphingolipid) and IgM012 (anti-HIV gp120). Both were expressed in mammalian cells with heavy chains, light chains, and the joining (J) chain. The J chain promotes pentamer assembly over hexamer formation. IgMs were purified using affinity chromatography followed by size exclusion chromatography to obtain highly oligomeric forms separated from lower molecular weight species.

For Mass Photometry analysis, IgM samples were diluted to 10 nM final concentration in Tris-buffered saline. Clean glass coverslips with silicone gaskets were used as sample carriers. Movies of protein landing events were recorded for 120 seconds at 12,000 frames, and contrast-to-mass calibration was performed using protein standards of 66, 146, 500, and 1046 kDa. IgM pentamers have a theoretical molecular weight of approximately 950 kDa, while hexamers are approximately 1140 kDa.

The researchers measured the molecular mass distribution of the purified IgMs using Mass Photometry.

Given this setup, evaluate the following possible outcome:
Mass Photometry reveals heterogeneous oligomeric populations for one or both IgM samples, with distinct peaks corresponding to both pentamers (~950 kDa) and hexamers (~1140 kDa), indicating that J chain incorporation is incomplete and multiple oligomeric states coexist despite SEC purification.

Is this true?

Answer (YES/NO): NO